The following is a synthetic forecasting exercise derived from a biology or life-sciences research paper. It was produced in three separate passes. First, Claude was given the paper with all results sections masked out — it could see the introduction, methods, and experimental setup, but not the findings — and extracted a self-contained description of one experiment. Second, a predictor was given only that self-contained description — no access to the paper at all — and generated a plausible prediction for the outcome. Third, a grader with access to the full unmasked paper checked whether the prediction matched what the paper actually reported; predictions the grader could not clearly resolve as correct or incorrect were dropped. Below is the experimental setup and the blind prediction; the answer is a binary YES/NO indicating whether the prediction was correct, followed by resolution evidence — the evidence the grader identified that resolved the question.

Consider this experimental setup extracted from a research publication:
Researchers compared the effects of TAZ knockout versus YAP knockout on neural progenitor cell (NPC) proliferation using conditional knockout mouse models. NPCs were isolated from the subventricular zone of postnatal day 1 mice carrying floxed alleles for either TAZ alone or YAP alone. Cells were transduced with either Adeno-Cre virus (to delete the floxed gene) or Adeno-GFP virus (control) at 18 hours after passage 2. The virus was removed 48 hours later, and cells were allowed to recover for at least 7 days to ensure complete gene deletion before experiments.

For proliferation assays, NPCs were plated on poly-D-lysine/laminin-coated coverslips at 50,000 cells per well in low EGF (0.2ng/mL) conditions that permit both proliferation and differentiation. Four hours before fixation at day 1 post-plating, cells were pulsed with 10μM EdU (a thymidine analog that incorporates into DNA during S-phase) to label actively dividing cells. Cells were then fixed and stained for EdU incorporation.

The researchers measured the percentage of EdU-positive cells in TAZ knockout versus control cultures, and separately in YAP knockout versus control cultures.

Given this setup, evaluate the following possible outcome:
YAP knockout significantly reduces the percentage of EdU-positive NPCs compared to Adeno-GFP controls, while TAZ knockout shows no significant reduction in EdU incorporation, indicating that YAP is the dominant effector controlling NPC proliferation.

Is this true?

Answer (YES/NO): YES